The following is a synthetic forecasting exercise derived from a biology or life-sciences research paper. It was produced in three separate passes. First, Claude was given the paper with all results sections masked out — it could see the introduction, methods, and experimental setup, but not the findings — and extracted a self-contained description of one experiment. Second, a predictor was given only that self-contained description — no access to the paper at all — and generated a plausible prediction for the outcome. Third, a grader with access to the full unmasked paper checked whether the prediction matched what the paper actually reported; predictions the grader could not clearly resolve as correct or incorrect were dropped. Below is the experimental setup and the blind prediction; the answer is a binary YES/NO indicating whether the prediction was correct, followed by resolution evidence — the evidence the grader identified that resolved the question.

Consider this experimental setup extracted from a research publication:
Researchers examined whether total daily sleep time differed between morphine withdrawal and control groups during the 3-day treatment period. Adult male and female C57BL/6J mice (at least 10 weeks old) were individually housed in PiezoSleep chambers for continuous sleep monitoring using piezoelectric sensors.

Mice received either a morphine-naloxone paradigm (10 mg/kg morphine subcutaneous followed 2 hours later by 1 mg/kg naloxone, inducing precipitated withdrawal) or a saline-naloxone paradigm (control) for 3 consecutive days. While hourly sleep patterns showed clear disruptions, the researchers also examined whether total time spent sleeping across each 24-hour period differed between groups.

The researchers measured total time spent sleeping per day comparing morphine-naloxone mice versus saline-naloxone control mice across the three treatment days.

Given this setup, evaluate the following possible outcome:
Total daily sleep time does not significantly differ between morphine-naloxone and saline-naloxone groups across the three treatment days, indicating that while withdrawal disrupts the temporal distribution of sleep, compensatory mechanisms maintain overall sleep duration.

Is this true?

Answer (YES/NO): YES